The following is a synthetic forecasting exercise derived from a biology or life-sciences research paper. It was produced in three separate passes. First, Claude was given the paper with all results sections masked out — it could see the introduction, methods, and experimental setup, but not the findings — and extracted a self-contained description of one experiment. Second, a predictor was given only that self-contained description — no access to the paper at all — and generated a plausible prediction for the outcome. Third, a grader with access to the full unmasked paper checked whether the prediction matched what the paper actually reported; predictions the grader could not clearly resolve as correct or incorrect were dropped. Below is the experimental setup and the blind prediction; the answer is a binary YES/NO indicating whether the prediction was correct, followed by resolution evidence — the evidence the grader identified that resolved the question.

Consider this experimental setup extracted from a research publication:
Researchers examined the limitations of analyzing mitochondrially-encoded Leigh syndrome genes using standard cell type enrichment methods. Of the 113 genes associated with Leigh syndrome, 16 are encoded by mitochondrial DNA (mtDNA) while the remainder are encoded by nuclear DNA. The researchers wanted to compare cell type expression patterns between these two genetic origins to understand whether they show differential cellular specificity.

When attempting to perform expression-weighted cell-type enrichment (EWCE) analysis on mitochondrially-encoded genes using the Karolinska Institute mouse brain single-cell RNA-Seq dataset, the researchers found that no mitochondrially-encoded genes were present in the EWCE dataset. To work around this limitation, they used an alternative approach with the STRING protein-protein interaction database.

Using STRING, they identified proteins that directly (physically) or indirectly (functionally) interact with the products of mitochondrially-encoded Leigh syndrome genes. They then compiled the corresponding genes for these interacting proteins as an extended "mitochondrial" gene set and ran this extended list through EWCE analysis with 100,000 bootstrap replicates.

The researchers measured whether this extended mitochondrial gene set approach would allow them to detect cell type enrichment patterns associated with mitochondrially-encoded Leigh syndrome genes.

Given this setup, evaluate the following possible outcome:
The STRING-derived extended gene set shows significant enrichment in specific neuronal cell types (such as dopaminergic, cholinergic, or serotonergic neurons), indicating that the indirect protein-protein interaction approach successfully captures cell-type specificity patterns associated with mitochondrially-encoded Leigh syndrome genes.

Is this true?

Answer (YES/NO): NO